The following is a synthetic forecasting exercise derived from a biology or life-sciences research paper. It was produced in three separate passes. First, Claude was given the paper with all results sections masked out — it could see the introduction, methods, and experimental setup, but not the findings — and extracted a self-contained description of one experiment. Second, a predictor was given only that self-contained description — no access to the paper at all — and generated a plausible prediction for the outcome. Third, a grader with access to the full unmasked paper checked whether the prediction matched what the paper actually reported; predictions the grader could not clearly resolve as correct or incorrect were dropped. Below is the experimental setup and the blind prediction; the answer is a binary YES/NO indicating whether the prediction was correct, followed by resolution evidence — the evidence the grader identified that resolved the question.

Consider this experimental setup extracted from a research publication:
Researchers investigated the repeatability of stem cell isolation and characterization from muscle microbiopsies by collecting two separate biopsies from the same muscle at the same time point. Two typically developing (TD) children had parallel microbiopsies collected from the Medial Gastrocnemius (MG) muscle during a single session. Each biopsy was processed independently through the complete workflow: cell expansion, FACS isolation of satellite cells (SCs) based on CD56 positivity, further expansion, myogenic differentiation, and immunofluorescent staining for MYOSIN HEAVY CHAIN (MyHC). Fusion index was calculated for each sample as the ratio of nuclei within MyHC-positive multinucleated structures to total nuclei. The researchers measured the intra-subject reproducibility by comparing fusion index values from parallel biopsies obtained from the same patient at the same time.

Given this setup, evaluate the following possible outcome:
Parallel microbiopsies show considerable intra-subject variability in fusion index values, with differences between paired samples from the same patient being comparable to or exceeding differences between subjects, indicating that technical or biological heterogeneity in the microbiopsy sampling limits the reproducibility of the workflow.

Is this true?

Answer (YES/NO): NO